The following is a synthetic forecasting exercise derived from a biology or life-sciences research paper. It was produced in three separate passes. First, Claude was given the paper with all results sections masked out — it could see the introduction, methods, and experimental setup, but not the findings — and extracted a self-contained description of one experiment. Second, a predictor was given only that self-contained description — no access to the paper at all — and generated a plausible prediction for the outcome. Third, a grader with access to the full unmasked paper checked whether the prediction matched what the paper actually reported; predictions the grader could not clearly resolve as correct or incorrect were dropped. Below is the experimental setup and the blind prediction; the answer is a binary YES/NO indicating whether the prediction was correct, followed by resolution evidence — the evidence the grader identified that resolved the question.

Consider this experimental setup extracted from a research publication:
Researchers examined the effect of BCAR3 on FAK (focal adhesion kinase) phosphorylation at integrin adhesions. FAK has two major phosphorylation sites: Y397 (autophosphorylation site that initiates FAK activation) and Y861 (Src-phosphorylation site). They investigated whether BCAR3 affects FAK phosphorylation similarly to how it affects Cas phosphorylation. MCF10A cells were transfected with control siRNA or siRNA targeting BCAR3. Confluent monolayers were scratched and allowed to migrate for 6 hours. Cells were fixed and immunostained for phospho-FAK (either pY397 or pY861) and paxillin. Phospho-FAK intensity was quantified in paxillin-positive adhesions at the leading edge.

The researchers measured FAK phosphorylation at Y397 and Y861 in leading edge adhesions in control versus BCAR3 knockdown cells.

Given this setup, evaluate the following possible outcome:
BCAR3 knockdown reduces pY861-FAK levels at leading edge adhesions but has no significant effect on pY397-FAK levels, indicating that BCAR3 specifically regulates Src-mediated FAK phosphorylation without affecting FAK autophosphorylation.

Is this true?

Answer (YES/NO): YES